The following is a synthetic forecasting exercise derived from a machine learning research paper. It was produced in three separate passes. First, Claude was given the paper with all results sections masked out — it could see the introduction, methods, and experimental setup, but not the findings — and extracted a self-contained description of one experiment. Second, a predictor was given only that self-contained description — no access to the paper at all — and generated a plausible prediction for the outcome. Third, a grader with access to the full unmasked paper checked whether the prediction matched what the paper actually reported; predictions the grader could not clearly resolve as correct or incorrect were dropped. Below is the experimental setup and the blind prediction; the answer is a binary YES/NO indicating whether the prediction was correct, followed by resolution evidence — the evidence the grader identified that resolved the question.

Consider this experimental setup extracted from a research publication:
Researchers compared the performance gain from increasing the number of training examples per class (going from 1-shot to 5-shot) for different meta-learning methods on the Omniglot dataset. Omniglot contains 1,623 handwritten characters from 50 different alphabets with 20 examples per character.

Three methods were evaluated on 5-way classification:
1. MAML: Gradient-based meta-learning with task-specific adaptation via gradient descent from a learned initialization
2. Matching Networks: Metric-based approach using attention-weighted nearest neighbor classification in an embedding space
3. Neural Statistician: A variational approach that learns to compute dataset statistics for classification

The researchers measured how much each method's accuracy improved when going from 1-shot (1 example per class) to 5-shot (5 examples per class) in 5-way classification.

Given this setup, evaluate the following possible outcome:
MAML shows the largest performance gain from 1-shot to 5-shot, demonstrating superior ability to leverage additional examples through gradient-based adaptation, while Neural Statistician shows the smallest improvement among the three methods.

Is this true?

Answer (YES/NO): NO